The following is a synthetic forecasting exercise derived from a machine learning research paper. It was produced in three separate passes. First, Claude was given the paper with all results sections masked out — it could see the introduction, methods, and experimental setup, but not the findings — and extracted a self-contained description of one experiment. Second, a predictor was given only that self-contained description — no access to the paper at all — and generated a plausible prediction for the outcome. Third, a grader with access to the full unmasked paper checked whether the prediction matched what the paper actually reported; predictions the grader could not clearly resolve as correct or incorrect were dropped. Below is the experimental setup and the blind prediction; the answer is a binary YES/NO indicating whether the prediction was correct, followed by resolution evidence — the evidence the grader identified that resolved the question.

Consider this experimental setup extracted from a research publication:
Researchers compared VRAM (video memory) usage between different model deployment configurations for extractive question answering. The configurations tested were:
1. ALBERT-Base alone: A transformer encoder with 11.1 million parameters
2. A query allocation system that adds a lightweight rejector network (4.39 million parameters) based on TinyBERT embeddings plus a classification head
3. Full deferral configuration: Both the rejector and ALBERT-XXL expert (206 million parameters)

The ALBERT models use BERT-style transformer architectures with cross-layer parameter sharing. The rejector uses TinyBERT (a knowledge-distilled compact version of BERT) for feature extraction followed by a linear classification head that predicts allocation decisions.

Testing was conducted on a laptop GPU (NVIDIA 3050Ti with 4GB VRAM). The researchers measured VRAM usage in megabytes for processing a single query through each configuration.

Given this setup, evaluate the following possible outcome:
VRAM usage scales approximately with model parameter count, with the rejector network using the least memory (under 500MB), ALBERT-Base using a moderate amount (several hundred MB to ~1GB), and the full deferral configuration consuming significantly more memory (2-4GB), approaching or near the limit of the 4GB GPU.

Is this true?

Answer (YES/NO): NO